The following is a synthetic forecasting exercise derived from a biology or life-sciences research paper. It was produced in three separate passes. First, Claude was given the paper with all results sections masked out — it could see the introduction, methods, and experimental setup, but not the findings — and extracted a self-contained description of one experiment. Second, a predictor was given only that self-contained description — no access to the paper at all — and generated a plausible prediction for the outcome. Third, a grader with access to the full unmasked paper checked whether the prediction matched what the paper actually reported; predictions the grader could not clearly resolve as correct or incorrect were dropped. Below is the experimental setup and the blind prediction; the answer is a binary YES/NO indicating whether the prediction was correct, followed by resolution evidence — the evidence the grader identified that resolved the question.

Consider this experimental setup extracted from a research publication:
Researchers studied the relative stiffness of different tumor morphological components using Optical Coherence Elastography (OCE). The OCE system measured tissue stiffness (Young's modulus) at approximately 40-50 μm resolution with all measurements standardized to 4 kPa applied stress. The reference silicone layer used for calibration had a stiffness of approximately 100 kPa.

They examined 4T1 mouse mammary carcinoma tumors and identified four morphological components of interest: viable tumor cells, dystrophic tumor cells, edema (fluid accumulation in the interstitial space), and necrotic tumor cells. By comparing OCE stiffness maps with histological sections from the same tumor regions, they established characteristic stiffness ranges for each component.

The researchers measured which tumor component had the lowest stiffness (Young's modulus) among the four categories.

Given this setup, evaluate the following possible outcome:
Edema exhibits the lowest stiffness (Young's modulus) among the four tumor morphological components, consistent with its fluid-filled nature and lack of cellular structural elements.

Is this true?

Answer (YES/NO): NO